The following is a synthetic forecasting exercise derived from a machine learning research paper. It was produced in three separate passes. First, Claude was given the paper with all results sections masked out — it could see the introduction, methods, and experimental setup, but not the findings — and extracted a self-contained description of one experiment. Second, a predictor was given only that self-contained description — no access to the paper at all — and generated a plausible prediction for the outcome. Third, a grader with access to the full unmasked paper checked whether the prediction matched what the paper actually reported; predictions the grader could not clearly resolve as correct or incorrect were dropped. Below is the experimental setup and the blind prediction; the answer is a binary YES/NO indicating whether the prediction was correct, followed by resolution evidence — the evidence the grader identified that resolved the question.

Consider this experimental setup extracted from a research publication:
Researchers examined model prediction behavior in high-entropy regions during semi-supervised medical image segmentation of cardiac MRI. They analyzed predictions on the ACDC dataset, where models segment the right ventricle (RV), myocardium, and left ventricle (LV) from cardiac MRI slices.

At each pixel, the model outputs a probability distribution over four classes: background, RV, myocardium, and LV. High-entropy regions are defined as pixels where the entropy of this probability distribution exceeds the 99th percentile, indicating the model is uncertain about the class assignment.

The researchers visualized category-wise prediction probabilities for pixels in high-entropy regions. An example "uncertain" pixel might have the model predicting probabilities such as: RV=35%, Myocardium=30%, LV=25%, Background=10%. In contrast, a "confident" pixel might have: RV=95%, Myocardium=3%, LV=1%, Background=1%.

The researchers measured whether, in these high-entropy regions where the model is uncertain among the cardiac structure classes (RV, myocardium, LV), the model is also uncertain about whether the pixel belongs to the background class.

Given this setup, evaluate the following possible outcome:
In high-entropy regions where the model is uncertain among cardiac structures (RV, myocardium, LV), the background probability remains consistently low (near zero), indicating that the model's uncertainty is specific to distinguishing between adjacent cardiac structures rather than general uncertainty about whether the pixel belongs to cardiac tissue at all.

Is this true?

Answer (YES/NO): YES